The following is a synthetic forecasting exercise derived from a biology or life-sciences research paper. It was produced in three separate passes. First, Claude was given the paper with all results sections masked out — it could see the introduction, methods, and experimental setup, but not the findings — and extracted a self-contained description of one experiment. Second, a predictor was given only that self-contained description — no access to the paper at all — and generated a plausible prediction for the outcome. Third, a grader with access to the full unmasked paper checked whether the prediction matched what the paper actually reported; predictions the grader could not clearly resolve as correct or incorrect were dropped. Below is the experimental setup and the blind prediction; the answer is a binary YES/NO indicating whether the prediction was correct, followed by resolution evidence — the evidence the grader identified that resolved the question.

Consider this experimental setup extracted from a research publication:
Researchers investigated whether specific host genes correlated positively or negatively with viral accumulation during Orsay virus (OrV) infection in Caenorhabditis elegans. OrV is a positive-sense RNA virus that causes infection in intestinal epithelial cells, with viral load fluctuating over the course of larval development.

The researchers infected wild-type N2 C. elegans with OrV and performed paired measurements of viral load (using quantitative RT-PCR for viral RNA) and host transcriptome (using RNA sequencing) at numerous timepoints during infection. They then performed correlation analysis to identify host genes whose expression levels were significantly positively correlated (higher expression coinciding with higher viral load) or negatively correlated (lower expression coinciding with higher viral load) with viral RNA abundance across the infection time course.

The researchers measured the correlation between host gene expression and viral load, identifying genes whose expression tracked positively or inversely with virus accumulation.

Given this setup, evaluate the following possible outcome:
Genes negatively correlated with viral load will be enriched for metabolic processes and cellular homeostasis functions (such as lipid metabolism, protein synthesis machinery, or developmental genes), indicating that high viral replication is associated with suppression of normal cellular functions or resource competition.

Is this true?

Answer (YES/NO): NO